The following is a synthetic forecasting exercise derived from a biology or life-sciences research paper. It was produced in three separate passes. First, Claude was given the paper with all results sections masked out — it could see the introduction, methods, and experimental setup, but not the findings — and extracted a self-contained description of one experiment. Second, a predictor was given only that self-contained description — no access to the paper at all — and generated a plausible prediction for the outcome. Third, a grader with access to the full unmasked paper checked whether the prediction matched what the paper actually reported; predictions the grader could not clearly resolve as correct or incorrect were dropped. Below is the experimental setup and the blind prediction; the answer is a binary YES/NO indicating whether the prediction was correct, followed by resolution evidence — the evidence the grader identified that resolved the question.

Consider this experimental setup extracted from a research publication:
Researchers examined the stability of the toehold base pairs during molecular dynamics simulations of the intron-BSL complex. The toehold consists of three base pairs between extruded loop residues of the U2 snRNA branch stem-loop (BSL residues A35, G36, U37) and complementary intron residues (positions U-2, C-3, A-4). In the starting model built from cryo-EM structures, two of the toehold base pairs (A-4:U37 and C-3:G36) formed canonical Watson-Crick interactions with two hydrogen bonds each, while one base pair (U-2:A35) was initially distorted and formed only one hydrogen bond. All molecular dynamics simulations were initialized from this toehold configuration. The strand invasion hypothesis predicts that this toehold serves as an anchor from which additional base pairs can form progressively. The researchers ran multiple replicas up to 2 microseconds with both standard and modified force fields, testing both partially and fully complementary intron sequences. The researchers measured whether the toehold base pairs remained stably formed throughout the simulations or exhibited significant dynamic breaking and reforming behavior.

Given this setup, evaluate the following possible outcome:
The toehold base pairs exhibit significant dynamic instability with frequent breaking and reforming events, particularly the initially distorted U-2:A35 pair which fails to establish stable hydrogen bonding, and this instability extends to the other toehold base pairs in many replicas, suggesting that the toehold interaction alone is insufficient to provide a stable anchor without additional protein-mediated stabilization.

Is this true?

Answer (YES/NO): NO